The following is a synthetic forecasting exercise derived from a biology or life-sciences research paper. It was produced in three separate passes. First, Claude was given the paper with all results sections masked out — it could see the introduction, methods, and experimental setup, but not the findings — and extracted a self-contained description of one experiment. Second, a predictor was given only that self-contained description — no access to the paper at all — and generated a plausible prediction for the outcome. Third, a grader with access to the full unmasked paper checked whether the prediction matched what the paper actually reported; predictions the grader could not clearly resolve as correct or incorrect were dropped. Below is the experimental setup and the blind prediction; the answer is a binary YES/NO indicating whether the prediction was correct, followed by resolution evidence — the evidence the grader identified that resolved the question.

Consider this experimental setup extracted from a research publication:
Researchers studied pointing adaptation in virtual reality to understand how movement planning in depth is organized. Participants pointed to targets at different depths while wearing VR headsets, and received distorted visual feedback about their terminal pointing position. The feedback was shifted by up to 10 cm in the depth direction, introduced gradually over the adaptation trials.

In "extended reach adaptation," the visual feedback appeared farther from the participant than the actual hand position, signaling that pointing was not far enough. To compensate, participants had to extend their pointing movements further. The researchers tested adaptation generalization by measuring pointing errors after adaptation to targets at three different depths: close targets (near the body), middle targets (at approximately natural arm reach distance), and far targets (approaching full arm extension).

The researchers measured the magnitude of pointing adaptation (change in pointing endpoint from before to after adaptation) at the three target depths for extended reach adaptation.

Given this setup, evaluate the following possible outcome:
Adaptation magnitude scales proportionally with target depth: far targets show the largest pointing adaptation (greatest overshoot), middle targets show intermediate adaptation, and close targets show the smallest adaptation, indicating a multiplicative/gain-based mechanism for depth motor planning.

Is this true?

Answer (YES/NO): NO